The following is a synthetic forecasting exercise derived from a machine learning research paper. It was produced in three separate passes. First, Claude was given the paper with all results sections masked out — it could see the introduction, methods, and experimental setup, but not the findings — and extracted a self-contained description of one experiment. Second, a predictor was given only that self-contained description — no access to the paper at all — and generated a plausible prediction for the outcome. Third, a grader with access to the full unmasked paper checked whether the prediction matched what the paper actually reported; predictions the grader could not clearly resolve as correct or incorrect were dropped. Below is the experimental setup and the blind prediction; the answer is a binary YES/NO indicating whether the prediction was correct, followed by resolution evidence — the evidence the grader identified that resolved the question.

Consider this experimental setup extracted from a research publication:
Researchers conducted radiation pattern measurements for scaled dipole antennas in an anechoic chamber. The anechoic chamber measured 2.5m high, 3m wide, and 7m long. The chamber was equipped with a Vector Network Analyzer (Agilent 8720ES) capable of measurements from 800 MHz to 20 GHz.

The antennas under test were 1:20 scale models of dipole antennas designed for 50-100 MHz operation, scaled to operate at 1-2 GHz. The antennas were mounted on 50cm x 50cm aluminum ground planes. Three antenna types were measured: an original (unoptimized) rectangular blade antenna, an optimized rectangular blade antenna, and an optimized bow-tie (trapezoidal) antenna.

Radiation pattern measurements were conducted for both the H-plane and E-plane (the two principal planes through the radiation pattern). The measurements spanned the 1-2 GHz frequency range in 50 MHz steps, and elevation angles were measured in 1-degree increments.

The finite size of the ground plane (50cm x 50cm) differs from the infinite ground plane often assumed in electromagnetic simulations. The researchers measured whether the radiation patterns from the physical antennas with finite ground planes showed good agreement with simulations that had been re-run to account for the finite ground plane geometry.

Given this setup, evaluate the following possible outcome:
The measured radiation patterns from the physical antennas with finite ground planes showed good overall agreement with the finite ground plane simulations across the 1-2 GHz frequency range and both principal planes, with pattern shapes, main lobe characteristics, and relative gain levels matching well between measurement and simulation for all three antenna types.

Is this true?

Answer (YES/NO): YES